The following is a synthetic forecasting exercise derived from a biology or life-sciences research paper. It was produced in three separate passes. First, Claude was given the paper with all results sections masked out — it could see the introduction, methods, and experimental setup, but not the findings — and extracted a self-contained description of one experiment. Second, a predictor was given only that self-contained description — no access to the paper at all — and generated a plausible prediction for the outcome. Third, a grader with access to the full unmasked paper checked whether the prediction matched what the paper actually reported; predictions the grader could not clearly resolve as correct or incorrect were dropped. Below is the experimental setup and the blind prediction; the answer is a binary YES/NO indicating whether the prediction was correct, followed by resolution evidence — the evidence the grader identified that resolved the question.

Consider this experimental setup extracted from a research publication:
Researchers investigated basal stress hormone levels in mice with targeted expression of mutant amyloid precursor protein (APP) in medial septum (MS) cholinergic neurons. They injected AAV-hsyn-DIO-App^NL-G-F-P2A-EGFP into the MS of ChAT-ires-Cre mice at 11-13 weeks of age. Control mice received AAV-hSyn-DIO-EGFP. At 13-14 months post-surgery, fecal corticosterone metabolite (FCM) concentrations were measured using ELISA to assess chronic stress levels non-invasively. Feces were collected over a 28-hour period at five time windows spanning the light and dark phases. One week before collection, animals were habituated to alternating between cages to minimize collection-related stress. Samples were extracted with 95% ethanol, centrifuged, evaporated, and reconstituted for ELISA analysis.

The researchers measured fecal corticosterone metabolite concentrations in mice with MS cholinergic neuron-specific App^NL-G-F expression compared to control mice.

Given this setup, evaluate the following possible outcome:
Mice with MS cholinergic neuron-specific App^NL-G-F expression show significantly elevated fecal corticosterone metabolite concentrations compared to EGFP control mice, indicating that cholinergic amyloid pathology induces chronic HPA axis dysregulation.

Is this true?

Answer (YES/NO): NO